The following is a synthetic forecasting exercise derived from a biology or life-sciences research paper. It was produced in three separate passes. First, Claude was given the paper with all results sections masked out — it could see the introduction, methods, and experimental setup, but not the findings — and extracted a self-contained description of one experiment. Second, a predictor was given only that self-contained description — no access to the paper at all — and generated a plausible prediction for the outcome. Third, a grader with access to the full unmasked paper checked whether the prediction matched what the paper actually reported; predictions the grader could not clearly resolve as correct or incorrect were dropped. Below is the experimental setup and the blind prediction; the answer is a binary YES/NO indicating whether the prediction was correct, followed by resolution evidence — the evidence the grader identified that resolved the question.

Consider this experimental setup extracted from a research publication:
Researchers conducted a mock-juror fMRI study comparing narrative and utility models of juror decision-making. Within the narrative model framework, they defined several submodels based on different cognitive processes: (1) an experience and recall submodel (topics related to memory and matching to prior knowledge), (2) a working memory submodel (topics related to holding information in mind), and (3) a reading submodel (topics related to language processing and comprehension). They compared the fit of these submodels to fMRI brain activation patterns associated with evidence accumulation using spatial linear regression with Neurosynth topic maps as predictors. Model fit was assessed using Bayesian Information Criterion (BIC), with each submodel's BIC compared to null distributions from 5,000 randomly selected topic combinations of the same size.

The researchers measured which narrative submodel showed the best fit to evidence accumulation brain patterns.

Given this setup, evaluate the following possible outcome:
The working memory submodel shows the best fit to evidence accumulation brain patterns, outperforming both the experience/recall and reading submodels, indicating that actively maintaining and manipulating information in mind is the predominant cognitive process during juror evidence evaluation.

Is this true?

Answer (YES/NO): NO